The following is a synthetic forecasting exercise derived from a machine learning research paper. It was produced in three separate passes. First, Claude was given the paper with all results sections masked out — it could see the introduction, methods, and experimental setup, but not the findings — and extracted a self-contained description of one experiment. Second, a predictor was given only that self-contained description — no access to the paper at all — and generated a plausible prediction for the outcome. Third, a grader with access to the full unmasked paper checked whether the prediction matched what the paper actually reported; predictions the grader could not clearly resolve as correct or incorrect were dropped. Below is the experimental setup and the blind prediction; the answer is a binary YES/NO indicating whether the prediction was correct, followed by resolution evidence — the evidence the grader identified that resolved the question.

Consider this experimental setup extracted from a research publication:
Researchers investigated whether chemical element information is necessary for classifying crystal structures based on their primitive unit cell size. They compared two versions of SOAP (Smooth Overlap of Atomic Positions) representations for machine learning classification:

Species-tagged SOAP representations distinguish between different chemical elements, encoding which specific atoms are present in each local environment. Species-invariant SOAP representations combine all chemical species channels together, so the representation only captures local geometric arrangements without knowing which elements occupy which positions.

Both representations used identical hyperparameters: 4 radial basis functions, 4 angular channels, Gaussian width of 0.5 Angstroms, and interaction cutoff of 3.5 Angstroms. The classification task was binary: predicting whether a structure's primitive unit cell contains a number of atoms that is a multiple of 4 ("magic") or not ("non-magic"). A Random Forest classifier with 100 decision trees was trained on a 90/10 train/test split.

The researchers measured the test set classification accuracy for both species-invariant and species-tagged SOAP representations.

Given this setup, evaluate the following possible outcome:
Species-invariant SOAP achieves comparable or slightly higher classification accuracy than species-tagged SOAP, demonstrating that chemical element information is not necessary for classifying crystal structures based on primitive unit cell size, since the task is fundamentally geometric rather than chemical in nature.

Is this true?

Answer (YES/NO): YES